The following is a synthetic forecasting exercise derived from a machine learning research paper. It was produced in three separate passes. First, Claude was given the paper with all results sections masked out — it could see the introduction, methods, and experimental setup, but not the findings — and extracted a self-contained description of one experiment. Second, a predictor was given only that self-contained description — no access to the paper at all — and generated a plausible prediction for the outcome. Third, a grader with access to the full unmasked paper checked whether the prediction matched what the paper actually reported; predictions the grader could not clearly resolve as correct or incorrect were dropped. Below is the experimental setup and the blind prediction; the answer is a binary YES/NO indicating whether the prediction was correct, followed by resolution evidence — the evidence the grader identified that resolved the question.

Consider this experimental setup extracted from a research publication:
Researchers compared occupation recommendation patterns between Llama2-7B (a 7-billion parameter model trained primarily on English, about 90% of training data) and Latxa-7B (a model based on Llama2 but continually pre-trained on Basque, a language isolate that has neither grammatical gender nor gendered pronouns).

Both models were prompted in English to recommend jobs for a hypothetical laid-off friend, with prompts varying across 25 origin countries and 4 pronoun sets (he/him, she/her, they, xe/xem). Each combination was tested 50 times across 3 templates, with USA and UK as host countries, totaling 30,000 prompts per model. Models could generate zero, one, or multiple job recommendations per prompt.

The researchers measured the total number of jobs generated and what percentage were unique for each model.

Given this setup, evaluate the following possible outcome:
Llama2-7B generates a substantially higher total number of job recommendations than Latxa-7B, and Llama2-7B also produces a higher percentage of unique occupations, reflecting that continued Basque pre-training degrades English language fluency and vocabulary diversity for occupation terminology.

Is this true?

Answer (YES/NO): YES